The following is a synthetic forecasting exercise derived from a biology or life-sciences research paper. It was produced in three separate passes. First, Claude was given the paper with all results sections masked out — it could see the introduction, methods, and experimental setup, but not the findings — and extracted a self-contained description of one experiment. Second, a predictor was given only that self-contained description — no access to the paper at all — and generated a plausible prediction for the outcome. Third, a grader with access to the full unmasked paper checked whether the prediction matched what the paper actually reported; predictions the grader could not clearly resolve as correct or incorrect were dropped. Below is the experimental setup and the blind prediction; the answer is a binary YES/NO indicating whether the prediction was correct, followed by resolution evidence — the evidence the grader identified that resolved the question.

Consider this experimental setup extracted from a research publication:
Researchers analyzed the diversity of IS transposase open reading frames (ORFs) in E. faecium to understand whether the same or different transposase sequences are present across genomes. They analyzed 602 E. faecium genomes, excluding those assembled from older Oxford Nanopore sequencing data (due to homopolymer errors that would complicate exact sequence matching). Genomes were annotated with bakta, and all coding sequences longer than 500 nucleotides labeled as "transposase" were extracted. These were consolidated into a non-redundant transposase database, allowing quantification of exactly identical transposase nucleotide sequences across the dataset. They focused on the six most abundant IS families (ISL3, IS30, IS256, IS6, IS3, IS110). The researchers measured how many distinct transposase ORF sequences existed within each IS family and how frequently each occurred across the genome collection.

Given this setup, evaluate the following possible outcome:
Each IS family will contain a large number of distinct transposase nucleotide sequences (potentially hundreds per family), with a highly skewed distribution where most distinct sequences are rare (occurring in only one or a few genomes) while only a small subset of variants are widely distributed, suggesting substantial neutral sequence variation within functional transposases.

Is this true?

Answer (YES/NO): NO